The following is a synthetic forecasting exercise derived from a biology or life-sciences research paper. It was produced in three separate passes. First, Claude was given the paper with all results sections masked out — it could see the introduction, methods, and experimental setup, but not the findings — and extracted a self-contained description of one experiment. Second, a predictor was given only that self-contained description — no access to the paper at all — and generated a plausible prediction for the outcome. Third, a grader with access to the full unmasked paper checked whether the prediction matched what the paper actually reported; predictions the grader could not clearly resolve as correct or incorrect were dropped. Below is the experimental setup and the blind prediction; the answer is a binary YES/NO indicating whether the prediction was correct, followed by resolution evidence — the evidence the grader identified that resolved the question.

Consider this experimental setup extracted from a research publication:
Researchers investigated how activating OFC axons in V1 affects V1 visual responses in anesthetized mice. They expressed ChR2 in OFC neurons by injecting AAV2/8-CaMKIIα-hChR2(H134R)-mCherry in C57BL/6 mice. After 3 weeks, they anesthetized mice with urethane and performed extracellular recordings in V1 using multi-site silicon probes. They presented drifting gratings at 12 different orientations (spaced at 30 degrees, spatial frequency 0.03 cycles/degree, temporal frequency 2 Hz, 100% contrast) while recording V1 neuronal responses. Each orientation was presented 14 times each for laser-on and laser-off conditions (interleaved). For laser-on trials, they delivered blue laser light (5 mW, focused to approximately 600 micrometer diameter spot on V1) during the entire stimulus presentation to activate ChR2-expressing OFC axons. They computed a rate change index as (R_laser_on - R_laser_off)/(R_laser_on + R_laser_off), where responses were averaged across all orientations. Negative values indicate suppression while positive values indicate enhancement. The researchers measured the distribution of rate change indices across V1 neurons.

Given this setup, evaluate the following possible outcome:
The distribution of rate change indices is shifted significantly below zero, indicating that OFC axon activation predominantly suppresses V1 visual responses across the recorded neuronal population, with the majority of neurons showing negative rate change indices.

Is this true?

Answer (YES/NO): YES